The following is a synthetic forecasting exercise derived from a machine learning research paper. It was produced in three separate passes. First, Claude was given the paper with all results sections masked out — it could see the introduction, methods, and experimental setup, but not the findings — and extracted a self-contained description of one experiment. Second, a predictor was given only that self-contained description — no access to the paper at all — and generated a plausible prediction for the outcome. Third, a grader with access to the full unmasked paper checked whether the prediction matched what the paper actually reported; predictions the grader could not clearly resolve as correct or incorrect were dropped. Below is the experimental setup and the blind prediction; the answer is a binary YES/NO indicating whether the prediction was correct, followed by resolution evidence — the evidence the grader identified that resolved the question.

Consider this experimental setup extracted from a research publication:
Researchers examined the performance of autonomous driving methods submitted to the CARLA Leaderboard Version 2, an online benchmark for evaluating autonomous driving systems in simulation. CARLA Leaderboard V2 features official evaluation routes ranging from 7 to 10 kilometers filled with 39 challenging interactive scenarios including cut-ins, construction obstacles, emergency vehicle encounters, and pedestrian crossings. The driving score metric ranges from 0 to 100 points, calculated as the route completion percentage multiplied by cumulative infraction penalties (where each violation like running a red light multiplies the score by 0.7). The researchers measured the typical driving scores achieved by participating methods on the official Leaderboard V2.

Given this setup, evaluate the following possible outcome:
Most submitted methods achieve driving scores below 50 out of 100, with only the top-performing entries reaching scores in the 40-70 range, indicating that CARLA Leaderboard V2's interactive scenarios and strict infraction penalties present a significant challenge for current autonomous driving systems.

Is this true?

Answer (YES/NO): NO